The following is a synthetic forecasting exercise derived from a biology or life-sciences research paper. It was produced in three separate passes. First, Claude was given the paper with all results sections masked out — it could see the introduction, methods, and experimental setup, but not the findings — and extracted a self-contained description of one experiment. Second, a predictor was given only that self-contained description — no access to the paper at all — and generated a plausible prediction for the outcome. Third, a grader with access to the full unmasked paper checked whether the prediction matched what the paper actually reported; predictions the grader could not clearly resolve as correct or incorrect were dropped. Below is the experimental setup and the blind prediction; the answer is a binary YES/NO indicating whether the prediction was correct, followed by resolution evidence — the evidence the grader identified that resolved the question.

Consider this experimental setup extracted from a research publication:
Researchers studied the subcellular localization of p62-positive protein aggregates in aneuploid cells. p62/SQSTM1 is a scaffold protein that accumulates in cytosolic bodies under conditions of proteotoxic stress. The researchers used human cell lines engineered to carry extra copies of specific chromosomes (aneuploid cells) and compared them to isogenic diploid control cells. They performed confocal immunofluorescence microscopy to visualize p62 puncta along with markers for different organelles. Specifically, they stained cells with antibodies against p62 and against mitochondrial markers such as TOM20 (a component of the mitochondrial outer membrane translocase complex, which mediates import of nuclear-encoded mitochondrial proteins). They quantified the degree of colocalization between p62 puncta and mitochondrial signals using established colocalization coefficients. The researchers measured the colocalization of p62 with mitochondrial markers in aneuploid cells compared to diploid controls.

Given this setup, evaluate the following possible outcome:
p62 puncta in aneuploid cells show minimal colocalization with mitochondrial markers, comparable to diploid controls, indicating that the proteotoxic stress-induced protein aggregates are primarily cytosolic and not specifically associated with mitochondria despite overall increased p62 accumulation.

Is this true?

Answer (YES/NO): NO